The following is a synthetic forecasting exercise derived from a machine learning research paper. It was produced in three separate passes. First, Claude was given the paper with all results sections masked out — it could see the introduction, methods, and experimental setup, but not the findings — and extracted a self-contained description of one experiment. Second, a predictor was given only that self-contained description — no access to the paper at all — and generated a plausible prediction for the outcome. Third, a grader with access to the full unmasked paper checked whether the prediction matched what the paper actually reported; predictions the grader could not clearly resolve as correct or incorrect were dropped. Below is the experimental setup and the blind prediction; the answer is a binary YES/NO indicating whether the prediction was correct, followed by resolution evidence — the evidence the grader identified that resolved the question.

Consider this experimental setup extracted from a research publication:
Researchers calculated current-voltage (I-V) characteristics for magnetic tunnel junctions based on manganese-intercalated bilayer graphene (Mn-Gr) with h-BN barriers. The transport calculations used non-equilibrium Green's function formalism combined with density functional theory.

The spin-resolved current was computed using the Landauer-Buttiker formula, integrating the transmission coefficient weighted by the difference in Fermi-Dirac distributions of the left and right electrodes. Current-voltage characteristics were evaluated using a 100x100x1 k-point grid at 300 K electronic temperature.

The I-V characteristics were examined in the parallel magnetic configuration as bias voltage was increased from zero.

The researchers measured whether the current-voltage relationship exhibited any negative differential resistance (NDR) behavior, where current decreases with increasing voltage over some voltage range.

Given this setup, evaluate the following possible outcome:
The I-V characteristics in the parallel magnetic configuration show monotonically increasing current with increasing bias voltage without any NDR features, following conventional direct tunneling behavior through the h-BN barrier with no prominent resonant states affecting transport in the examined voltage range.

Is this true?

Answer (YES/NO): NO